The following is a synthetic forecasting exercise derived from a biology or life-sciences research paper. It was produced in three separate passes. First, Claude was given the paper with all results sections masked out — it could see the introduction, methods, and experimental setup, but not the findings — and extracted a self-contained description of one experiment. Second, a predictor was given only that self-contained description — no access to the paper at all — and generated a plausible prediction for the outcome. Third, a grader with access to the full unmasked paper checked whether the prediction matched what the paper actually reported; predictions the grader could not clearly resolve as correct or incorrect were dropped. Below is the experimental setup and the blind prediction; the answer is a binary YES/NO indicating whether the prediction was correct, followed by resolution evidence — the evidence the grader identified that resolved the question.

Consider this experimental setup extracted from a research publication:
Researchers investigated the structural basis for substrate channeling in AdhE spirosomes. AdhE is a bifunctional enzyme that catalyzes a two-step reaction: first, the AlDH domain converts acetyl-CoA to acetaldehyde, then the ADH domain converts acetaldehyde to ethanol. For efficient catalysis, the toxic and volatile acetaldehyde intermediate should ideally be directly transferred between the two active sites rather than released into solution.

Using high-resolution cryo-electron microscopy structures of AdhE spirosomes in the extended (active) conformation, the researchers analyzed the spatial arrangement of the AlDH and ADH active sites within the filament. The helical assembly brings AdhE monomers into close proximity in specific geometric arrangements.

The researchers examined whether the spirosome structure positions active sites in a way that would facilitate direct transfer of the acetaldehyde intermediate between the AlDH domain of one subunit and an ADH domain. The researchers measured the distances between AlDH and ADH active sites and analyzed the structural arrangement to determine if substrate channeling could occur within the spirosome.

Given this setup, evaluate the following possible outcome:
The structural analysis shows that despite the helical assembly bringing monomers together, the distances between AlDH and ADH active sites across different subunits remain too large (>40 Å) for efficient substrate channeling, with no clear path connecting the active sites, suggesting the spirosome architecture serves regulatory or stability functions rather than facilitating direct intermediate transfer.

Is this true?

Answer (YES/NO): NO